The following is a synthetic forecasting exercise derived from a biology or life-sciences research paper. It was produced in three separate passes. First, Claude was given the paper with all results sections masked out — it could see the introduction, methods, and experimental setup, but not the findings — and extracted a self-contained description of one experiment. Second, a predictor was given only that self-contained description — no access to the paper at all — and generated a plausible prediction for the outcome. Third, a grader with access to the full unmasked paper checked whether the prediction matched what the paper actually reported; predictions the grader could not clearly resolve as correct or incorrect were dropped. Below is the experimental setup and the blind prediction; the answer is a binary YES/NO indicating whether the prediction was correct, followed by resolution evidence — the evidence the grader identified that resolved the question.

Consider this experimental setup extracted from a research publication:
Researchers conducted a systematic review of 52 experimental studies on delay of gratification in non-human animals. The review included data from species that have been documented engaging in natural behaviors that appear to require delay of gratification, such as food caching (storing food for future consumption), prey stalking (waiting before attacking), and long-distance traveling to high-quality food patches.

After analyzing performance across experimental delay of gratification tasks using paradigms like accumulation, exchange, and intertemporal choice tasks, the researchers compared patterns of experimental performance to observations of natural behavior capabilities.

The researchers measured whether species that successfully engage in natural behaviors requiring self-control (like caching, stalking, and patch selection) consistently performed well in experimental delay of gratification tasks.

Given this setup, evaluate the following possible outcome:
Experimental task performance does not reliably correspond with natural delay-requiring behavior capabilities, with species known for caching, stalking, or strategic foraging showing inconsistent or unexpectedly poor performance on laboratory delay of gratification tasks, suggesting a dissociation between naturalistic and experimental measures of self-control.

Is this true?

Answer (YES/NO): YES